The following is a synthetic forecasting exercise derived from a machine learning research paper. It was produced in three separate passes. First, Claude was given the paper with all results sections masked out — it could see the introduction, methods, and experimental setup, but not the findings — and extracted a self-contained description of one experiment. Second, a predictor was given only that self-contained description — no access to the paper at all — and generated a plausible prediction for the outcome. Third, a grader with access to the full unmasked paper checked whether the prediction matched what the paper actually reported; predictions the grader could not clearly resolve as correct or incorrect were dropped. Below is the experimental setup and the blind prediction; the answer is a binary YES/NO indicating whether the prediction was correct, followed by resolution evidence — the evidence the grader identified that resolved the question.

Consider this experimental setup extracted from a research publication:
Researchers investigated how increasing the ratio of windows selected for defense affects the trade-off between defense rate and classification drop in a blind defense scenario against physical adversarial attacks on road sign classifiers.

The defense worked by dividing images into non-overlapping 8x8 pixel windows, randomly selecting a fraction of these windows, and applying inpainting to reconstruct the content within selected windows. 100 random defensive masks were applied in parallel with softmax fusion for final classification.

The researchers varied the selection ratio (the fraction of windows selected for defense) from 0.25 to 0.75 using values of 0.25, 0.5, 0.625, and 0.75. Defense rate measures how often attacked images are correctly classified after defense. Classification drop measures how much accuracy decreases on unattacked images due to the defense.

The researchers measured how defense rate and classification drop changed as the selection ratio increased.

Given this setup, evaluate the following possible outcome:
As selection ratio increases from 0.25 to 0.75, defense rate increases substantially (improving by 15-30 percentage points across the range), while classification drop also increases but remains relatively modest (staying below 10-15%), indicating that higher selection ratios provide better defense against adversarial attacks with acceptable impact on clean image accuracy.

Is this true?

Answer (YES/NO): NO